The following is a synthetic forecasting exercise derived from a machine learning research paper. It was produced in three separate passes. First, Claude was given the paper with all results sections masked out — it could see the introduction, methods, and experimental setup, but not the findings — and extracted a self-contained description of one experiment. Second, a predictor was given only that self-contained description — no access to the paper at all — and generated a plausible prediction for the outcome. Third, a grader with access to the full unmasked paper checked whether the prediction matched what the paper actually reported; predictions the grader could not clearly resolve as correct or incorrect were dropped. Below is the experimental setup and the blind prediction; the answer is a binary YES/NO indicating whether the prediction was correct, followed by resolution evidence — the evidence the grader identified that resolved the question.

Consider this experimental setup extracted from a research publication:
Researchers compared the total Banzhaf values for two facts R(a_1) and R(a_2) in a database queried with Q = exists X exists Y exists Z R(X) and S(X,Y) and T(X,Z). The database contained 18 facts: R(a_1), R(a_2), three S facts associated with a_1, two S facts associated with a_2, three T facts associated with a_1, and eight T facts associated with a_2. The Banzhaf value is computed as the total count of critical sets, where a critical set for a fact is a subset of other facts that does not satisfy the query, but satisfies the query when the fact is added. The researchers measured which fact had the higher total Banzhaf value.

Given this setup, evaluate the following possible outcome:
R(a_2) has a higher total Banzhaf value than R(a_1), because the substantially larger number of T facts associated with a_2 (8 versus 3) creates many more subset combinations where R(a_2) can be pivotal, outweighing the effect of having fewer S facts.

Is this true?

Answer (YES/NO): NO